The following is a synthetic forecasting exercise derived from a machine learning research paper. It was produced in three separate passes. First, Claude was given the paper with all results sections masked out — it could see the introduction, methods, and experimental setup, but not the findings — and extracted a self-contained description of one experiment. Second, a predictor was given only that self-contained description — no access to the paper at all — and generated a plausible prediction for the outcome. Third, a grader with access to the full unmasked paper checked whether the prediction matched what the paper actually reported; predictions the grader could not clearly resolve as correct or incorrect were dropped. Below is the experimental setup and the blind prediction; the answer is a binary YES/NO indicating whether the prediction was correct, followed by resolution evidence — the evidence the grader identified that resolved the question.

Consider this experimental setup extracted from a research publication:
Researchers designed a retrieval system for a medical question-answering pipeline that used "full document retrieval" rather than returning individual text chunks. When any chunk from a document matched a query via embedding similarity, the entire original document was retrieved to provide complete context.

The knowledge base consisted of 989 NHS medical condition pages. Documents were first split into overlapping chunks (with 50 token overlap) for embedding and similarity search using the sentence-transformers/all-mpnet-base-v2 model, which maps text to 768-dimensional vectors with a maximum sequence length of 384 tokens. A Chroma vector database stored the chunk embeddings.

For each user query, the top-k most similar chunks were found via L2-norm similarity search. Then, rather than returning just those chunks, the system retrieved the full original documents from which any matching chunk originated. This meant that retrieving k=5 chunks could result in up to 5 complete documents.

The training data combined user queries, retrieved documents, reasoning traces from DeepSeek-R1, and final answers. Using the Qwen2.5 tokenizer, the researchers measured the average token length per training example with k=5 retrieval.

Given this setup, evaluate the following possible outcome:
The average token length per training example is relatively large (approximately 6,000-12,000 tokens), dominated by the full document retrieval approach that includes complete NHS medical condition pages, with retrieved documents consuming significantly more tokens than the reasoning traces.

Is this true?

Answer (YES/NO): NO